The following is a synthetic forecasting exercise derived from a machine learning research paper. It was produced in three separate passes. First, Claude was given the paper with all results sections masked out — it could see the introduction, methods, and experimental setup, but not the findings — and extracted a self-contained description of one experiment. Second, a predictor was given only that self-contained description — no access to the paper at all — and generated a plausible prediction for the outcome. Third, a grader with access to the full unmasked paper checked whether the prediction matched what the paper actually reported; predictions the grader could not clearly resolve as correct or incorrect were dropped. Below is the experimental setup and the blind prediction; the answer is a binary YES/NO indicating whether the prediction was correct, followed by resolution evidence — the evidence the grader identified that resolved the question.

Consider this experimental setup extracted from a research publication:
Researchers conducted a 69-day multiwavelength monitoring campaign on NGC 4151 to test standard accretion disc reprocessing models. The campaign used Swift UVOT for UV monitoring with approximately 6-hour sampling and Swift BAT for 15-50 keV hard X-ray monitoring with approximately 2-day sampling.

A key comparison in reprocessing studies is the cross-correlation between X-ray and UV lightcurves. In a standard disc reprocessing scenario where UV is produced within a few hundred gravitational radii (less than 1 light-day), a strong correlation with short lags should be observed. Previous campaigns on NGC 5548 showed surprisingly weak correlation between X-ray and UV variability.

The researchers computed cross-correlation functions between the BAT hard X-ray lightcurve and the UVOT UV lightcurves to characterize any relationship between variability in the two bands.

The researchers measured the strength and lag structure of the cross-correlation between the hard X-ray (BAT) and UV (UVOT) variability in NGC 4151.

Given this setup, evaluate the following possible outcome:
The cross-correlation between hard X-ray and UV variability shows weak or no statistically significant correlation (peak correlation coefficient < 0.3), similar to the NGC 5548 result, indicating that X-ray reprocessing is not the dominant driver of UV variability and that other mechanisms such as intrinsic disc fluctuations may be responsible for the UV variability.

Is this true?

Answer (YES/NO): NO